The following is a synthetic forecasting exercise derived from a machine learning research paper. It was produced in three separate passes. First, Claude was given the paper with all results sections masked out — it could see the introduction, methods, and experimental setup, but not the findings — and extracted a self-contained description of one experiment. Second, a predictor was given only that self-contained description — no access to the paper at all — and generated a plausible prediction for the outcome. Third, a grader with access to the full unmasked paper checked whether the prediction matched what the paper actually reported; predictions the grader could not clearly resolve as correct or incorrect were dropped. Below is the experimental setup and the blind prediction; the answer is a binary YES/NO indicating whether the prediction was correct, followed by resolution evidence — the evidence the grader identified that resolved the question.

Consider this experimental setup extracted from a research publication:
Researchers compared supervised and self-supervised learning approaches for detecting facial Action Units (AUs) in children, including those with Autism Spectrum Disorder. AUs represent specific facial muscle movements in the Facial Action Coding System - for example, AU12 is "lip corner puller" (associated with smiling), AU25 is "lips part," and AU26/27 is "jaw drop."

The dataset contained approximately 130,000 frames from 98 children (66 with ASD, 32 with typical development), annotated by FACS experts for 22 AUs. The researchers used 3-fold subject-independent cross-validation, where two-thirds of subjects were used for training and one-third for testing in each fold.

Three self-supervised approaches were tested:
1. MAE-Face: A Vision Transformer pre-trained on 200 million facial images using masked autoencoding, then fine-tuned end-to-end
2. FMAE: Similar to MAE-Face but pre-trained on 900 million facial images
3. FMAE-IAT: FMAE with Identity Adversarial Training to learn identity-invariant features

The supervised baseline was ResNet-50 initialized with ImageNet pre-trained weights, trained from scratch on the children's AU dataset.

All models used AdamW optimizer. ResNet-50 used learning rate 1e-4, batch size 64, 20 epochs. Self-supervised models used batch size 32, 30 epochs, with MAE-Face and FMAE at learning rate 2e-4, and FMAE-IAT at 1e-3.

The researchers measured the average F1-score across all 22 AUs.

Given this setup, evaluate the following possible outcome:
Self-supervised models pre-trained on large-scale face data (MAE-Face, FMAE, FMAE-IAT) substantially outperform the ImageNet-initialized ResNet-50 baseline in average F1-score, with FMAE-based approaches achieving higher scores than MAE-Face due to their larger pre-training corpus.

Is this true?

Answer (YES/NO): NO